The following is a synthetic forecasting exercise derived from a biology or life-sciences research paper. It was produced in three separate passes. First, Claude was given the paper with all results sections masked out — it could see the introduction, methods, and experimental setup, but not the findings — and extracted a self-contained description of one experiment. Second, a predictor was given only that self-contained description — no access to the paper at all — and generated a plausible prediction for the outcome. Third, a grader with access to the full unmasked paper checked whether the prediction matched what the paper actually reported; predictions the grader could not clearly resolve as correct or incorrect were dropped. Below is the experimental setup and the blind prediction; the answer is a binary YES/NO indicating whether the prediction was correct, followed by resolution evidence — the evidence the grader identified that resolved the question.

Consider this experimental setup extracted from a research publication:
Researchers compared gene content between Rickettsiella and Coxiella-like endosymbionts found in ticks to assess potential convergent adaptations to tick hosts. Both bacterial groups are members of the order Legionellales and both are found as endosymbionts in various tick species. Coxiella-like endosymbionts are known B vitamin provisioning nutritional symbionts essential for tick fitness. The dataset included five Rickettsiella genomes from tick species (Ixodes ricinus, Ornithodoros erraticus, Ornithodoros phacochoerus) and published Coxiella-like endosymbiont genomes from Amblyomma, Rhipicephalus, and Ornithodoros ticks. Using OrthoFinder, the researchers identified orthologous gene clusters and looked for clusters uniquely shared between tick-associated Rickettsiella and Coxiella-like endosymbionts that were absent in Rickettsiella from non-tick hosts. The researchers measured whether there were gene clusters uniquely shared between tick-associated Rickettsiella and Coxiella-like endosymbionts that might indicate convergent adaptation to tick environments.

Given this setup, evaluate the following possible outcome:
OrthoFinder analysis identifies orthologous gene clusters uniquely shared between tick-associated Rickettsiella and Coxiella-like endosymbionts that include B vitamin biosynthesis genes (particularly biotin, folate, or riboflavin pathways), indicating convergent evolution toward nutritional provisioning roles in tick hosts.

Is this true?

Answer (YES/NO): NO